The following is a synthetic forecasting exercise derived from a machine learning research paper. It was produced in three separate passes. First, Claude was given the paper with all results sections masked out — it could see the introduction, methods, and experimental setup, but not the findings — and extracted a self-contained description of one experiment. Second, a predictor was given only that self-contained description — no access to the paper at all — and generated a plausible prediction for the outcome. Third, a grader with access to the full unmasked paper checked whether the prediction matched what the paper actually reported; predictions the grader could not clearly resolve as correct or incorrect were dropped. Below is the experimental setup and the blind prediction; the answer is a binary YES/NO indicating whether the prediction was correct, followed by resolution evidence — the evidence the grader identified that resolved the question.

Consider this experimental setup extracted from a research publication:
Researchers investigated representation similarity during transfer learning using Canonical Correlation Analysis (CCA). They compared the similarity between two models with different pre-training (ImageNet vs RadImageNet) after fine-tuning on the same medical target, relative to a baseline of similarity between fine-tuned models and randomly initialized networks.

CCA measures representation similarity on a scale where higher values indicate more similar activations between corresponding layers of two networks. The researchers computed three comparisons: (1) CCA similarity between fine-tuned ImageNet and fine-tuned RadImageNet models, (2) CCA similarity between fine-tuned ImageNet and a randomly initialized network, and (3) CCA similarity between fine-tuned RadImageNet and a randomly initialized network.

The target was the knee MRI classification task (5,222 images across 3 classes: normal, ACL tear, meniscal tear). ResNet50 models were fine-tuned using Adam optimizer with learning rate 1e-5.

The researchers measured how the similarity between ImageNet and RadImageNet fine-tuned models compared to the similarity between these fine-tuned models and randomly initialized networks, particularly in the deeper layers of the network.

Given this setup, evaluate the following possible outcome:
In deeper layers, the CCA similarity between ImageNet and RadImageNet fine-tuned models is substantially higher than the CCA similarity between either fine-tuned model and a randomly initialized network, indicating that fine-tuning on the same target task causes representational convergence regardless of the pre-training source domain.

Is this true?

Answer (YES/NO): NO